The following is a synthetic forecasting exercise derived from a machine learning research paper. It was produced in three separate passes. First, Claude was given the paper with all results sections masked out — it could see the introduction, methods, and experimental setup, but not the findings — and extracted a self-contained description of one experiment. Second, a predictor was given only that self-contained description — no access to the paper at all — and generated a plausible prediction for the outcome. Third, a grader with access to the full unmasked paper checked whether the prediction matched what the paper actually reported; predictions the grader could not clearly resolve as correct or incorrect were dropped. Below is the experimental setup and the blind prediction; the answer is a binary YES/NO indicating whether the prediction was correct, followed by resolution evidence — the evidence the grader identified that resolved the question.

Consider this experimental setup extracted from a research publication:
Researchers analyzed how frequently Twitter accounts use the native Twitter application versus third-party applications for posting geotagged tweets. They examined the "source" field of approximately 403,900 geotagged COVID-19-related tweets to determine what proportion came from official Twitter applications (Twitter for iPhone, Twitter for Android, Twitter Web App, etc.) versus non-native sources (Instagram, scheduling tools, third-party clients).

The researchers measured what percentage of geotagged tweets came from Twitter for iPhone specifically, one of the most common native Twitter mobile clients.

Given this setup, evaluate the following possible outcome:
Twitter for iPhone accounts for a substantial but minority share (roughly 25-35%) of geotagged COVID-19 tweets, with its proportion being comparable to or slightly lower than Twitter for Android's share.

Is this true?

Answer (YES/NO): NO